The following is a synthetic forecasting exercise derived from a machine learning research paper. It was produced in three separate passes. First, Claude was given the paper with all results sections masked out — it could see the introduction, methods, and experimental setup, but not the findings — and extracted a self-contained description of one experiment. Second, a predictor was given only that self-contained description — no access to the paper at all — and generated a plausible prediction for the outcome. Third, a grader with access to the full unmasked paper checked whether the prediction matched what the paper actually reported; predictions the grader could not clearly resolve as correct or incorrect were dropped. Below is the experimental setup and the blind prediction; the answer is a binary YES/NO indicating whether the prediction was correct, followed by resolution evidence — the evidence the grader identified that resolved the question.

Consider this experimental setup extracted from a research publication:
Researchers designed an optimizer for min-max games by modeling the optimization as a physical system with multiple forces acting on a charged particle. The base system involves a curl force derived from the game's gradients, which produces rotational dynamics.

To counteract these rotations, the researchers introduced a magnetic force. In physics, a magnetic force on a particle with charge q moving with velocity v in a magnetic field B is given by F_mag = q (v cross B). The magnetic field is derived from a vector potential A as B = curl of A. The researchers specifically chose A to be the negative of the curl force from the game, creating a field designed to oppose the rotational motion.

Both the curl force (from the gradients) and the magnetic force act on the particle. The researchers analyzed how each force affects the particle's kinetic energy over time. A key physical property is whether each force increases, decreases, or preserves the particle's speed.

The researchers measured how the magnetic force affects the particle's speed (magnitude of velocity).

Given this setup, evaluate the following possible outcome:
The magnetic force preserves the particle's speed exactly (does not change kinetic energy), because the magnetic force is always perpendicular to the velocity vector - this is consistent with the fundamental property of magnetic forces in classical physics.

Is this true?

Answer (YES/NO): YES